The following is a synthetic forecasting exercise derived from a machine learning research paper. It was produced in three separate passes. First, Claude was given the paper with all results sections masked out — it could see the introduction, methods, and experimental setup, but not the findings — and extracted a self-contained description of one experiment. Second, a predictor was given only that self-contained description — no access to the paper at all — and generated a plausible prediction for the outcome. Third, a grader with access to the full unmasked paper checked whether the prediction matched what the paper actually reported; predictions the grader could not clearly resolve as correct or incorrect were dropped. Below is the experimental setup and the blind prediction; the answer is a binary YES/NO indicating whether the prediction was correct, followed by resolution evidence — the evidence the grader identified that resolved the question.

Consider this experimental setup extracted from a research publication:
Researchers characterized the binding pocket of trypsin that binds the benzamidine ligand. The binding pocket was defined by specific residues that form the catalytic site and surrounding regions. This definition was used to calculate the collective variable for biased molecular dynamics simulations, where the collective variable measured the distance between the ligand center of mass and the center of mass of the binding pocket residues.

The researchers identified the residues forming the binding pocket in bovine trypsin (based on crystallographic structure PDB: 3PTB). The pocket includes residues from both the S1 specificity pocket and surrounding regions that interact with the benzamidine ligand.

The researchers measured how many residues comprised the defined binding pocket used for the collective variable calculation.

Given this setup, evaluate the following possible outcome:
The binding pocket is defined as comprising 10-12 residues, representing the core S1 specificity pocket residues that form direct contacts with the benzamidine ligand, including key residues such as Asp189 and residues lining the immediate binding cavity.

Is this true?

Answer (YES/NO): NO